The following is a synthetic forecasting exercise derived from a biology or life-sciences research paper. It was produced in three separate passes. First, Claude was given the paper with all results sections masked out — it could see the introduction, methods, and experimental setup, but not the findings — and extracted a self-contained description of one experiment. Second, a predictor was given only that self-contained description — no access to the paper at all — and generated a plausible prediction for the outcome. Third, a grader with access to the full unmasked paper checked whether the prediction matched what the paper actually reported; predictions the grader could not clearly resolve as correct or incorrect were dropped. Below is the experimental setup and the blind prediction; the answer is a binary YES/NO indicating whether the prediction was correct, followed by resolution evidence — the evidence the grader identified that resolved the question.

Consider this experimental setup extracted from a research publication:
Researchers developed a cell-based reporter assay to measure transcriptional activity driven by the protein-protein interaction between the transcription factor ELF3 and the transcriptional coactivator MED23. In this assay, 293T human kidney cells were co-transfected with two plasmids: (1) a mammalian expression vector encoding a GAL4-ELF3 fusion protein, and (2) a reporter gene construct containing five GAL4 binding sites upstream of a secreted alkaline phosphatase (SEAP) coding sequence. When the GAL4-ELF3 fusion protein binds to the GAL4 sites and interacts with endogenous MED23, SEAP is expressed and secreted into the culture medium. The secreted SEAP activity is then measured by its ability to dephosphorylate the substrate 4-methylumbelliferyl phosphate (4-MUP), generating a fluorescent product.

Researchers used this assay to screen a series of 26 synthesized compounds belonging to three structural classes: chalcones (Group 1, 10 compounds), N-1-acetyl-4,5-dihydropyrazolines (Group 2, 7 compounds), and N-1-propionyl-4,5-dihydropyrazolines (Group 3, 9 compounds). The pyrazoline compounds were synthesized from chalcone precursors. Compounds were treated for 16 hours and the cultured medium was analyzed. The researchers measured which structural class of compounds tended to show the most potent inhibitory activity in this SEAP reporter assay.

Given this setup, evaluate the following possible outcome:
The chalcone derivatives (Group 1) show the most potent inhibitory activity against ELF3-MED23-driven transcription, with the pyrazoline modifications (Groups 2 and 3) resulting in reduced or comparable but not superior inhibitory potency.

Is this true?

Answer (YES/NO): YES